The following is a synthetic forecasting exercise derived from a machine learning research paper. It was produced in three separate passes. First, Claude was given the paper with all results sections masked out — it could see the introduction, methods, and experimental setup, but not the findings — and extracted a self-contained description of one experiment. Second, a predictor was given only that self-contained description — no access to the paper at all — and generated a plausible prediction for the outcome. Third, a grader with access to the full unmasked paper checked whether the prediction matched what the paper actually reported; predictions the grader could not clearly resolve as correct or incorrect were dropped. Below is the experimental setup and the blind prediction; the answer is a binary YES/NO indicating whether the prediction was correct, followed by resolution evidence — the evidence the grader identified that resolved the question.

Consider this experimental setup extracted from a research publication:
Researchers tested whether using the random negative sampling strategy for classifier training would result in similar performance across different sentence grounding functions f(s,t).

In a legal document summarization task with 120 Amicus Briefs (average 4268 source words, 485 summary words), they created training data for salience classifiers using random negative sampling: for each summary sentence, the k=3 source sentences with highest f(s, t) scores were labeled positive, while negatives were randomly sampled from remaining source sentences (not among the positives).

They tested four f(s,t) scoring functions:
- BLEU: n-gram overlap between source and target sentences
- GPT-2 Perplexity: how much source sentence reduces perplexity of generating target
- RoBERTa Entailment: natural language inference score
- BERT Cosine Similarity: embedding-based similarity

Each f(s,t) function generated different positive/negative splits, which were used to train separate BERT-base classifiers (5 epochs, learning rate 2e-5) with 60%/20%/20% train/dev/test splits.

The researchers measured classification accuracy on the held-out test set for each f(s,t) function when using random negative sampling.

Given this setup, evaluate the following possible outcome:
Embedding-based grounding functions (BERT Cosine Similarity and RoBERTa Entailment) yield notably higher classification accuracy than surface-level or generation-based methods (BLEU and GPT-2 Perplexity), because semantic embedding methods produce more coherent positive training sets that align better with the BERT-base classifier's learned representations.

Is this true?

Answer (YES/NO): NO